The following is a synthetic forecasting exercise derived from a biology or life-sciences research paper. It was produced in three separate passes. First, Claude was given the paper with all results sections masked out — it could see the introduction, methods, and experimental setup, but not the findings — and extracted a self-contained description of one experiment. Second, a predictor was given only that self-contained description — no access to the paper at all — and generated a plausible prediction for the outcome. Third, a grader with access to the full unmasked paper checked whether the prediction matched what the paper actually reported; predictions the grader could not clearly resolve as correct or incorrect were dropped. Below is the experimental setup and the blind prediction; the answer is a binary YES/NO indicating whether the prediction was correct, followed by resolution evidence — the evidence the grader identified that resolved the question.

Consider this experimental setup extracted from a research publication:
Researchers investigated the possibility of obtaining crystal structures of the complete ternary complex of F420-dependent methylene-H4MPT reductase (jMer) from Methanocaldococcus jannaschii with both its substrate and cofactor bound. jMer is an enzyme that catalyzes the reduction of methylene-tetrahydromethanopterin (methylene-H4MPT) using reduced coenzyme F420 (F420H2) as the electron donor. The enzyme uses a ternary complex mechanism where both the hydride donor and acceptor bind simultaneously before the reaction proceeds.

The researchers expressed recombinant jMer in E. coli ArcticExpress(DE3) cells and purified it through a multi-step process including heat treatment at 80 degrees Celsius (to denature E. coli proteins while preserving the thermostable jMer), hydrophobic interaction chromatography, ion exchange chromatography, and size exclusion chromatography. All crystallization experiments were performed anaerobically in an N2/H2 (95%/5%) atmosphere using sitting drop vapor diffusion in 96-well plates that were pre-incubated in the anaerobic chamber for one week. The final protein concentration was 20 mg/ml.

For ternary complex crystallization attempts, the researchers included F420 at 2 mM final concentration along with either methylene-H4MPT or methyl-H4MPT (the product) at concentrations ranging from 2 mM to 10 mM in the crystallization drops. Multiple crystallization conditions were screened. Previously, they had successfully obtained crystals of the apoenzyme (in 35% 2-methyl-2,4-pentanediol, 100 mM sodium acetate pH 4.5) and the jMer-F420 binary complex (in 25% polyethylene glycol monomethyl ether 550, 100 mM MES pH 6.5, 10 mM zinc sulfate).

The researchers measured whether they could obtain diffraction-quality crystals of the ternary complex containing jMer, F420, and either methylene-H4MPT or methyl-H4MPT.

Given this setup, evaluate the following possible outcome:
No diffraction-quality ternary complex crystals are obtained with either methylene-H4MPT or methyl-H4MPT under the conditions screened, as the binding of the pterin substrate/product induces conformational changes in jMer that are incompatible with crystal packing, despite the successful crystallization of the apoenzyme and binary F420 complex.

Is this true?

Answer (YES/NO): NO